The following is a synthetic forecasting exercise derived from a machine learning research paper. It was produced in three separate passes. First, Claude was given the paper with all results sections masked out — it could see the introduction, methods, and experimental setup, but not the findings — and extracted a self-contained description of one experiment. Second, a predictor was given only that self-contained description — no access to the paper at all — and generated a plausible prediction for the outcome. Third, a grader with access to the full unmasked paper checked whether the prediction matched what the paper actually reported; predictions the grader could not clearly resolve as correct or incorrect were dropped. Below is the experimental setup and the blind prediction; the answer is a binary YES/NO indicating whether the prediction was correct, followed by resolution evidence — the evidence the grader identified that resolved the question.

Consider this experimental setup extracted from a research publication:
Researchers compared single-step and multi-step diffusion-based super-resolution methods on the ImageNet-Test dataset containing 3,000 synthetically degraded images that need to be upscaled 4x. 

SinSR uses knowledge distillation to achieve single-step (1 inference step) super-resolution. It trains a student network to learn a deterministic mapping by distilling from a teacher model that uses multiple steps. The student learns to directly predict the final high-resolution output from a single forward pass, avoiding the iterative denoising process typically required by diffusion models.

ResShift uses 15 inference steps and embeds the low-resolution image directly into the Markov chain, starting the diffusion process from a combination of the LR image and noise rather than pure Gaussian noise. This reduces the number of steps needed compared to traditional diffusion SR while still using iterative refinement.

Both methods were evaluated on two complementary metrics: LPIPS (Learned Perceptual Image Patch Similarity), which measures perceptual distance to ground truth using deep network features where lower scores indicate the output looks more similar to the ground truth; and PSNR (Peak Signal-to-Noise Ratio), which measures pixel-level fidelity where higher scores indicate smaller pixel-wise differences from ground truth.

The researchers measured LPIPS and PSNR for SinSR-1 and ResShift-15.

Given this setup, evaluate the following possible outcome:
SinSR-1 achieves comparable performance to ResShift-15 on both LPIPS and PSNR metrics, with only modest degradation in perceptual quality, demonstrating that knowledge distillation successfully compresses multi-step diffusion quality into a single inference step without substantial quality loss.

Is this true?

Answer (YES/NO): NO